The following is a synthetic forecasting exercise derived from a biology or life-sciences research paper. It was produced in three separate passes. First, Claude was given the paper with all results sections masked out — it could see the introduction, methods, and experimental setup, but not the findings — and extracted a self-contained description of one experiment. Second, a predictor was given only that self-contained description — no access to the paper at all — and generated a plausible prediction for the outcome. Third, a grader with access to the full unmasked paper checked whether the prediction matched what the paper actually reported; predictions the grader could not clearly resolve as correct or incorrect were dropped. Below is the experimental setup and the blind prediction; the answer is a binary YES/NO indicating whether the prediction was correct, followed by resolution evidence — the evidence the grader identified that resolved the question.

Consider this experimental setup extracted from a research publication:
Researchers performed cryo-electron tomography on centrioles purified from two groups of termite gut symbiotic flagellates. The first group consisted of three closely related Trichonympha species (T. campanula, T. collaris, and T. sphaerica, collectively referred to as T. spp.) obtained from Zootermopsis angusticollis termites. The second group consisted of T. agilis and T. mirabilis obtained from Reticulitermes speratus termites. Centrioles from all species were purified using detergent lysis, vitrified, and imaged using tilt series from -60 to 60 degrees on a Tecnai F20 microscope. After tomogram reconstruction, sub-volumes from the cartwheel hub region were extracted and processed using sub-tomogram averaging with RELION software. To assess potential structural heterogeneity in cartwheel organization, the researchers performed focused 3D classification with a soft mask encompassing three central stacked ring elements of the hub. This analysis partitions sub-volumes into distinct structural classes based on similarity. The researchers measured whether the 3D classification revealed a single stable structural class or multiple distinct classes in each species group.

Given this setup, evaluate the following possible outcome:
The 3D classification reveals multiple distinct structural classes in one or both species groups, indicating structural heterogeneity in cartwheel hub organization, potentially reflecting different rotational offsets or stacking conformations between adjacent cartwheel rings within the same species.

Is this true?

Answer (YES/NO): YES